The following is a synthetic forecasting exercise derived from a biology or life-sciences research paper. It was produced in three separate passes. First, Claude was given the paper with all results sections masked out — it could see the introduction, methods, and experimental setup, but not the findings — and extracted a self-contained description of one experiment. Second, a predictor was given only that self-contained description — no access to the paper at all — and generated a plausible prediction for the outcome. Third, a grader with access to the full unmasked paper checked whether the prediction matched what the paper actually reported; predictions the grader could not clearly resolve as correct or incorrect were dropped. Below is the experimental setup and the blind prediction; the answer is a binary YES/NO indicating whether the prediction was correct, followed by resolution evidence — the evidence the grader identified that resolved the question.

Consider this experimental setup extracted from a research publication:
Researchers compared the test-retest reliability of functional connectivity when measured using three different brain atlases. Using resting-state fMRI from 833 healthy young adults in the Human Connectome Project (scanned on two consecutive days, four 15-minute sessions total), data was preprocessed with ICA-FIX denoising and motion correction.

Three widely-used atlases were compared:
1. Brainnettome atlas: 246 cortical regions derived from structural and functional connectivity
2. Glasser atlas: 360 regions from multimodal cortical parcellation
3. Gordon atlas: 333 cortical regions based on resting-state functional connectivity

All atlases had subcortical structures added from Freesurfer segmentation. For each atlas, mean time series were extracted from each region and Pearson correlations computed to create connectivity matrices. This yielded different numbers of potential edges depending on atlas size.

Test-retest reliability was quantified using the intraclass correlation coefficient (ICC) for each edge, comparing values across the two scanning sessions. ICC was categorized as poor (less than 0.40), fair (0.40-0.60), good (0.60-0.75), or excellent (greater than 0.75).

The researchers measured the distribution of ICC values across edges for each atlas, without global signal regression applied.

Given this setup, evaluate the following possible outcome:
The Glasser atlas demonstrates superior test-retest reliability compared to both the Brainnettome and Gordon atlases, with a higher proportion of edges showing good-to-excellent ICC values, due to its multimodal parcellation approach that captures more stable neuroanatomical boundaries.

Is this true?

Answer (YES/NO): NO